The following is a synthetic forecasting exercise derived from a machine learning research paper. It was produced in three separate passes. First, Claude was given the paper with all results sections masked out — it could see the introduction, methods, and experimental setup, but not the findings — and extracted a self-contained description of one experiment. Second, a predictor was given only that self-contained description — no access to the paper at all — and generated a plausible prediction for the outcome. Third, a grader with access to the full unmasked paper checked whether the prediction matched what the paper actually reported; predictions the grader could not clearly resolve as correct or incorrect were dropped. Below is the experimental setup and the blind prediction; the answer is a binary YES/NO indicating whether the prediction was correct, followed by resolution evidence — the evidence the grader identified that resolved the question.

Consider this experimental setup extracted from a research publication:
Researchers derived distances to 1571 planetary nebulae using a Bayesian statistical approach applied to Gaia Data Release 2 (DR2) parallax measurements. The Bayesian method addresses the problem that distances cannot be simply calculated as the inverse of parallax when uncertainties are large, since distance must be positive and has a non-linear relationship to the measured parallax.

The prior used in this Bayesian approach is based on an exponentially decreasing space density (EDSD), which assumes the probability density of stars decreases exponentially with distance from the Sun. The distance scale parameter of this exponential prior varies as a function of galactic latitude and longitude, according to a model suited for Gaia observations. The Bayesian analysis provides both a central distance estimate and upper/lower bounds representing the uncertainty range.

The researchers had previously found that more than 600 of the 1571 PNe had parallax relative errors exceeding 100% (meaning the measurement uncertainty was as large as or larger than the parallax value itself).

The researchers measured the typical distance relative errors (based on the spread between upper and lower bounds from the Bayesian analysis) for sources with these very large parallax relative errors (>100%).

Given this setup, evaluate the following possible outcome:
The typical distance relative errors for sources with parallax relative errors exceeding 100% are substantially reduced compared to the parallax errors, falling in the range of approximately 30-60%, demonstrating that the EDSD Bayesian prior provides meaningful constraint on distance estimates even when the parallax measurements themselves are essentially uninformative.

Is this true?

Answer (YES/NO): NO